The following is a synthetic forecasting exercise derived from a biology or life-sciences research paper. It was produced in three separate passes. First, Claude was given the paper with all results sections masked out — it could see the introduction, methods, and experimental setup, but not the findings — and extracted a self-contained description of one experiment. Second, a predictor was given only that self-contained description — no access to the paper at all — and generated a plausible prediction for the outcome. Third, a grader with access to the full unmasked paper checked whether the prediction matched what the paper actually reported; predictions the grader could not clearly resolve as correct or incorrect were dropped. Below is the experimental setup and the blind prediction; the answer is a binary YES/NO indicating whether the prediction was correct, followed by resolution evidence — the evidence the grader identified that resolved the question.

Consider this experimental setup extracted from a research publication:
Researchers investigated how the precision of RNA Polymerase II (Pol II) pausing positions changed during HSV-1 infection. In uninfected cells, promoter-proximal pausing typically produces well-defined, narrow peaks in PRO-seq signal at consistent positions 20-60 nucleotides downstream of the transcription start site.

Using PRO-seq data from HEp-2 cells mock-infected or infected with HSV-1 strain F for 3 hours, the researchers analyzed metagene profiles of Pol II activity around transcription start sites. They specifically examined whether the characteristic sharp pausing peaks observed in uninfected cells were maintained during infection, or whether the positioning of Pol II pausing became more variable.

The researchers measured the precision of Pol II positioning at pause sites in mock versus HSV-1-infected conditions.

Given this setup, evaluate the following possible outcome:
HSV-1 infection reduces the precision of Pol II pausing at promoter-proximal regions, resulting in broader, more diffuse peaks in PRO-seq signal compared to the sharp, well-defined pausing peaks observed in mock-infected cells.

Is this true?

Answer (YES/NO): YES